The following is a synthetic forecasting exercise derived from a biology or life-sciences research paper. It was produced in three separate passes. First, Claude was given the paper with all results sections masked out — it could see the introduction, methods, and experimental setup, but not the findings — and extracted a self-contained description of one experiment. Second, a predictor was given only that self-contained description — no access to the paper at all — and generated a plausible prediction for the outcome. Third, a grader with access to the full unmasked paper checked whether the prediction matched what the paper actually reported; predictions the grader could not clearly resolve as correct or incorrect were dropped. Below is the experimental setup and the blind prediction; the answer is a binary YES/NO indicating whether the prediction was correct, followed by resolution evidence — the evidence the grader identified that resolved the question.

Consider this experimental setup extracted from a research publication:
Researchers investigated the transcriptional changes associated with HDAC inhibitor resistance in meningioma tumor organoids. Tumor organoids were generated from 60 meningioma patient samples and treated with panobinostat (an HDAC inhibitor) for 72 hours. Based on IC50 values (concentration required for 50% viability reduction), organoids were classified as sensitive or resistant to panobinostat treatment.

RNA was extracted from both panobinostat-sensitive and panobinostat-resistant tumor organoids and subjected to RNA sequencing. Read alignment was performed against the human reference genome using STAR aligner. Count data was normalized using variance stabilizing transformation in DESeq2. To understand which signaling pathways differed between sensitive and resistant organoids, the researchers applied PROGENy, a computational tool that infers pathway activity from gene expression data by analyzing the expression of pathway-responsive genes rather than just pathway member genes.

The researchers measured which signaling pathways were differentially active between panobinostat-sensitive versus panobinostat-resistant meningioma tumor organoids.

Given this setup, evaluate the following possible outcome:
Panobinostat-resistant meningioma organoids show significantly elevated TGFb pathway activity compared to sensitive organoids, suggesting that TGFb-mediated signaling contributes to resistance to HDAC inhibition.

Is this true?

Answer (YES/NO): YES